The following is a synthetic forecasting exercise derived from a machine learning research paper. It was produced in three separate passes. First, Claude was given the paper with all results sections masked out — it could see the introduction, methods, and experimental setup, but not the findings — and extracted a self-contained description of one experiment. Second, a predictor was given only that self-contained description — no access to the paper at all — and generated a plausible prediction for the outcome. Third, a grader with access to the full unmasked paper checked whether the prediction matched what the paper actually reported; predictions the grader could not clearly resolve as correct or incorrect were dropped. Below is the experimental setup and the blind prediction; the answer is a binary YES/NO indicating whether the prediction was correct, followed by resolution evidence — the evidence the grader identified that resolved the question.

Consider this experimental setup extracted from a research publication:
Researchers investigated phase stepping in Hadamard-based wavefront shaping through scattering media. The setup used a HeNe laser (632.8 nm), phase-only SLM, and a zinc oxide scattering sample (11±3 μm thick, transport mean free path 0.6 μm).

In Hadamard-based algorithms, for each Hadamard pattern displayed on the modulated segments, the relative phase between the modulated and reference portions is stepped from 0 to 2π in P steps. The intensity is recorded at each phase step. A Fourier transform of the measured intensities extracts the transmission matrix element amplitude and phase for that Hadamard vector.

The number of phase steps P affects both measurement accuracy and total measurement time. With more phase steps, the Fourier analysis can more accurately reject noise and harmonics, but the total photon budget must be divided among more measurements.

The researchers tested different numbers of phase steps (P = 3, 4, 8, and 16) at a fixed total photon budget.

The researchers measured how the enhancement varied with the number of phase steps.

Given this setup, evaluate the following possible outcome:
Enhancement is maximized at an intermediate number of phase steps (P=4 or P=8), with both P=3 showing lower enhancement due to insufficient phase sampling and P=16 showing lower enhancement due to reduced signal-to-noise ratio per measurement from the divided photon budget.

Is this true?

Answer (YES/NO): NO